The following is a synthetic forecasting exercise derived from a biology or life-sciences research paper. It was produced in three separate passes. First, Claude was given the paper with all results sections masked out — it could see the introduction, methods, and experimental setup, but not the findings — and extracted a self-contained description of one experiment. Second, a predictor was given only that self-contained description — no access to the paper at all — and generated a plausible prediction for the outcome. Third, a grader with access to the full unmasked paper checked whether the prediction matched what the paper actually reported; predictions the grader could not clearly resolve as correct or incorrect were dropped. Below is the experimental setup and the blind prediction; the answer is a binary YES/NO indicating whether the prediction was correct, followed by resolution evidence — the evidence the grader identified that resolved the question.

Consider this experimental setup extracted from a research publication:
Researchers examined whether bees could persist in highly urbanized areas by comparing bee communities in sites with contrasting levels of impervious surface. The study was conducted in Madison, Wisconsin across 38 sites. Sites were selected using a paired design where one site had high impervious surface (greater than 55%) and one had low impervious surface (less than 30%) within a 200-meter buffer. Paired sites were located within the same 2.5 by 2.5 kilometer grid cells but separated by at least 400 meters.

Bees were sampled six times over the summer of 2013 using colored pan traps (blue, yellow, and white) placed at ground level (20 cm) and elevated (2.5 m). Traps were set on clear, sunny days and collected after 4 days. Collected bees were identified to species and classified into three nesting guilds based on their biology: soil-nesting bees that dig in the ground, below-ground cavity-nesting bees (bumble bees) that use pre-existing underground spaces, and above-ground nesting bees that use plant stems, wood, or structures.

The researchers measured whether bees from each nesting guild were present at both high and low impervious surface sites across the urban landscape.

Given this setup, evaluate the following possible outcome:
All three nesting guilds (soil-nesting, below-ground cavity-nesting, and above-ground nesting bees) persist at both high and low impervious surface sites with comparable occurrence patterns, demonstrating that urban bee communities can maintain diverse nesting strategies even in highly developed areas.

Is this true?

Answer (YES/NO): NO